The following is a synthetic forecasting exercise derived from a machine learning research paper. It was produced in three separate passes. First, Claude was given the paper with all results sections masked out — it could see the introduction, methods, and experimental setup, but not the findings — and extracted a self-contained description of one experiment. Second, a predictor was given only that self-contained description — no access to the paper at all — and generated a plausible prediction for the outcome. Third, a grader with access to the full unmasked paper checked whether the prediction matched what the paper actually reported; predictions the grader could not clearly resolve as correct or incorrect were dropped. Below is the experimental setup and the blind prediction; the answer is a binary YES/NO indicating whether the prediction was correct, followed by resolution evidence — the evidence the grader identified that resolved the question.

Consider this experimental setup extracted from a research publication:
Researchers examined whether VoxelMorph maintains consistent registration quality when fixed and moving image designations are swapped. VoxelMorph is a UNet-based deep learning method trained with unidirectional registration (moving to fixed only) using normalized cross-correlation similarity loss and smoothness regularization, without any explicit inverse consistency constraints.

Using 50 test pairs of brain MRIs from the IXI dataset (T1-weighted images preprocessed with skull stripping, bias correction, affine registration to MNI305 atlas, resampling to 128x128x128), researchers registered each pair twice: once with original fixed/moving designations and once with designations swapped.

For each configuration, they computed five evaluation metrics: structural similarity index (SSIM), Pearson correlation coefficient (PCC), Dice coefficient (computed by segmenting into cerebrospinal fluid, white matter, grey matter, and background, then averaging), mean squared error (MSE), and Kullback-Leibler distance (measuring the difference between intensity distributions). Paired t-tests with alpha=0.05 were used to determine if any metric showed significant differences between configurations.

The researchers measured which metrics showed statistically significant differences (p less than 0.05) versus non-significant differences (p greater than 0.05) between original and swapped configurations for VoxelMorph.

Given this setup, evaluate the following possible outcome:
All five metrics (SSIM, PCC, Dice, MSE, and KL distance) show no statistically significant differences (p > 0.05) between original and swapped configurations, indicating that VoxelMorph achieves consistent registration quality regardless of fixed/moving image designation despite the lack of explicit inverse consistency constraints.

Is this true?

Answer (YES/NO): NO